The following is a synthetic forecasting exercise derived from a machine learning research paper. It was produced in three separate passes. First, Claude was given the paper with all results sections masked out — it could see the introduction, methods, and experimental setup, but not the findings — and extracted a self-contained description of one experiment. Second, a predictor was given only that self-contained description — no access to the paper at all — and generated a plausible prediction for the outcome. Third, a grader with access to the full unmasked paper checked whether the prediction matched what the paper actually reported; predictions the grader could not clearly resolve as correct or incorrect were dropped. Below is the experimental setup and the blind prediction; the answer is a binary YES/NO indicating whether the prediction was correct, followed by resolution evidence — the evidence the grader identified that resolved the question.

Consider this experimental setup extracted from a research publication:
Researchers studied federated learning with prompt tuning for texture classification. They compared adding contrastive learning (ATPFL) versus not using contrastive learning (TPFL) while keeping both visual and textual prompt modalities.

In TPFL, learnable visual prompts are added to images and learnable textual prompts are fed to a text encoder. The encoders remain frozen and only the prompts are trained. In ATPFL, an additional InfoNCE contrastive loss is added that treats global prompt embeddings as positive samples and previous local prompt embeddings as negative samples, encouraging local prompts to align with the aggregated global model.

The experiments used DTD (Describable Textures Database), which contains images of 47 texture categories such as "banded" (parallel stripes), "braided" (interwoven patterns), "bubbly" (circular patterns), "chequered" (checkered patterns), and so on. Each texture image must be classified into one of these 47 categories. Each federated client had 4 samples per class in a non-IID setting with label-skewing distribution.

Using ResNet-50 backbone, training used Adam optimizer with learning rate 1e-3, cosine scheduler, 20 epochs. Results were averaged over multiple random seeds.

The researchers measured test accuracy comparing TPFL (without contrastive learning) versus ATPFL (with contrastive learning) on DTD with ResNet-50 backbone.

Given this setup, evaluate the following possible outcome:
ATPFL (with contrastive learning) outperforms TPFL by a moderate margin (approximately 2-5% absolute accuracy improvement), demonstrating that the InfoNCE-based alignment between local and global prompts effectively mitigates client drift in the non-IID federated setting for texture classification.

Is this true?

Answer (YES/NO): NO